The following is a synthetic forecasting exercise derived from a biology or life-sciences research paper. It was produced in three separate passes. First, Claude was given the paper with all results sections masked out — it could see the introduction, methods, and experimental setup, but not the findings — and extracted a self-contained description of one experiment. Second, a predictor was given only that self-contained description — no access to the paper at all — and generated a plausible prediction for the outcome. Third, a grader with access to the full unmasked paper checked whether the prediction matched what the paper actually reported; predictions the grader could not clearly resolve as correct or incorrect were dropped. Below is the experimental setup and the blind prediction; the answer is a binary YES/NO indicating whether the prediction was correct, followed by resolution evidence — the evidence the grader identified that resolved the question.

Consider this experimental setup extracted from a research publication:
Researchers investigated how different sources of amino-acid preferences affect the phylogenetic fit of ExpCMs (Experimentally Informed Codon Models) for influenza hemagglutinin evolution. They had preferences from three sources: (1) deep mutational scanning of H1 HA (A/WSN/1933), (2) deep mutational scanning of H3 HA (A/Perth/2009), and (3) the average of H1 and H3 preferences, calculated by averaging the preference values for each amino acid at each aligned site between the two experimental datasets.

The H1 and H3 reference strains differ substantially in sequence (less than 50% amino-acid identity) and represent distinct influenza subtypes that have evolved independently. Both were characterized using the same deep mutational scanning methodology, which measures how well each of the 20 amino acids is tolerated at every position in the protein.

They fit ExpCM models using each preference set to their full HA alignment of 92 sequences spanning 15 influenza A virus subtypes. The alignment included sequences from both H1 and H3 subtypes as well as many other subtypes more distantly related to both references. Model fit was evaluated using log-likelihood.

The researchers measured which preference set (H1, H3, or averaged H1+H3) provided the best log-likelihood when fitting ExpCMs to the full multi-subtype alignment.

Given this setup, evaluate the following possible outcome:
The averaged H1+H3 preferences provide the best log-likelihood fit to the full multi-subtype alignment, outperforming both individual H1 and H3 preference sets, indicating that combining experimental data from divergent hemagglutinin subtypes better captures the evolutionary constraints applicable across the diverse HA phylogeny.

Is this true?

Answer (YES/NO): YES